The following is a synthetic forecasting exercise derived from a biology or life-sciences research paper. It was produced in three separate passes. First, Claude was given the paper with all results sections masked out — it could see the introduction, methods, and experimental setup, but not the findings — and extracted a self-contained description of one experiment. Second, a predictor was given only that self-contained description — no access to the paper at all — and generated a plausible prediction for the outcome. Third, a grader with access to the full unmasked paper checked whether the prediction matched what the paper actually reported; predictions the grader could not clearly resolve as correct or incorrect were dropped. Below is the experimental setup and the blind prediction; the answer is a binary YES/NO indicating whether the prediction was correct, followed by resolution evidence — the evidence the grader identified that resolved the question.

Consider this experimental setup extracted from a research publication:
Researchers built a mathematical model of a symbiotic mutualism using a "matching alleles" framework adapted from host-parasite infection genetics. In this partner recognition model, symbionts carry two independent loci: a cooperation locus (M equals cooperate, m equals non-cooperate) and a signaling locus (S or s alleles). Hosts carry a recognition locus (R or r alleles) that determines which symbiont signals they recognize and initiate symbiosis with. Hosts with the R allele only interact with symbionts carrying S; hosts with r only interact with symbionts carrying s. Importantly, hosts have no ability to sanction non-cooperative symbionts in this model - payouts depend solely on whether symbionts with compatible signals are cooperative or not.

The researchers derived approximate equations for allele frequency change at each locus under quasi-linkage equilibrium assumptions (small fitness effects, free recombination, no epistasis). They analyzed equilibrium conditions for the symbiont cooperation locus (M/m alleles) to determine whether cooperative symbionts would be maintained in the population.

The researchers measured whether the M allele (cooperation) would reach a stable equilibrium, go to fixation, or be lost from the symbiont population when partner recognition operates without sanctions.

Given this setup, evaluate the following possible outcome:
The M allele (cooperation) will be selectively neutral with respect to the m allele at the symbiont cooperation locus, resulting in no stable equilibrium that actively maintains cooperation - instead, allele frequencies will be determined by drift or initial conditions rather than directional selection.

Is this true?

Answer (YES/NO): NO